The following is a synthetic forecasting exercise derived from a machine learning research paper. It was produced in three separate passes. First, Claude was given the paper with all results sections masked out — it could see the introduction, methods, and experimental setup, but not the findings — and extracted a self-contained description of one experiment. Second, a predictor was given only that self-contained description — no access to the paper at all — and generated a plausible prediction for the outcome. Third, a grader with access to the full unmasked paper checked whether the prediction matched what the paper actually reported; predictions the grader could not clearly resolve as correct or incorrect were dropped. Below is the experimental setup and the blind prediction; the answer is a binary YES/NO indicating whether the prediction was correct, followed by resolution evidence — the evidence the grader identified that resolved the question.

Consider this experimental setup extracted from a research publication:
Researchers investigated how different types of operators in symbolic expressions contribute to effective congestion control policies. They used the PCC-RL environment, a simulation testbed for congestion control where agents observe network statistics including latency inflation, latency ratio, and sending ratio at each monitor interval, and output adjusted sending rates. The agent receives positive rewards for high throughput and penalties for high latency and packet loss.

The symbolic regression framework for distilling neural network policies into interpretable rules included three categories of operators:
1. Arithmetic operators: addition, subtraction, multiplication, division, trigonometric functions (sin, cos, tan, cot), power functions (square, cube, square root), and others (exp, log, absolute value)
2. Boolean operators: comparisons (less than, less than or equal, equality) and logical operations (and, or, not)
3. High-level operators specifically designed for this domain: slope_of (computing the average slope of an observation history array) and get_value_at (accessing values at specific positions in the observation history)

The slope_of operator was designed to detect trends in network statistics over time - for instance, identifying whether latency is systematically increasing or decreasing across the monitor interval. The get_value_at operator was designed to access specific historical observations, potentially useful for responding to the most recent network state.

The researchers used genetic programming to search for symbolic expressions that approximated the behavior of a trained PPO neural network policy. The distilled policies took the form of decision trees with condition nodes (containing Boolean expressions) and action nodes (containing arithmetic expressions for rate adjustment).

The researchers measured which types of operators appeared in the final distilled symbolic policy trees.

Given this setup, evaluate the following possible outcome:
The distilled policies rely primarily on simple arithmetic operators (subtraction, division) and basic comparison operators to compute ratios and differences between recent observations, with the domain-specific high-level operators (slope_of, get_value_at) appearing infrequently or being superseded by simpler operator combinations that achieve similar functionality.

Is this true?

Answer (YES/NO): NO